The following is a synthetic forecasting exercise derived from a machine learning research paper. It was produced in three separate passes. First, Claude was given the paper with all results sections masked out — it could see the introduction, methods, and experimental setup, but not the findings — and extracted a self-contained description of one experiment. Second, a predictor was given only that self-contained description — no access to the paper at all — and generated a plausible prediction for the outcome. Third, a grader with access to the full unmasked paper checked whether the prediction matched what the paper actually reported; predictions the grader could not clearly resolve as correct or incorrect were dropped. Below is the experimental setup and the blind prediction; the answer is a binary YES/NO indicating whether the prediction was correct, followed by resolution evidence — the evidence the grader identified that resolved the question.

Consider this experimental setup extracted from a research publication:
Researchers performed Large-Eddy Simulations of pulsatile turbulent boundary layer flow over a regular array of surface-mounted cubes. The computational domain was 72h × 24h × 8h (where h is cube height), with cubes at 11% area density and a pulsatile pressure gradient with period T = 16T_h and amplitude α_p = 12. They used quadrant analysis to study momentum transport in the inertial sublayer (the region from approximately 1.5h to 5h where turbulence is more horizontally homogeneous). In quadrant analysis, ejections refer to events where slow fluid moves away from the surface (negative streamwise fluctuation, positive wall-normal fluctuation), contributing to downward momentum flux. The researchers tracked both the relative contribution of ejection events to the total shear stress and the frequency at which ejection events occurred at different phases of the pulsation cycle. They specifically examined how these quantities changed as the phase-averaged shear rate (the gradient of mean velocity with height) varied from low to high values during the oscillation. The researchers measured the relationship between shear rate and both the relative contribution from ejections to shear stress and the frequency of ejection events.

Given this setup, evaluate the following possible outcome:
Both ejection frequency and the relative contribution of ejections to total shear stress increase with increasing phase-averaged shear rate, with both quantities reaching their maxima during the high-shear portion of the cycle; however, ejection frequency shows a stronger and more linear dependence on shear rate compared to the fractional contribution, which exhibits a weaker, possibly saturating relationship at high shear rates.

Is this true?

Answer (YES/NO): NO